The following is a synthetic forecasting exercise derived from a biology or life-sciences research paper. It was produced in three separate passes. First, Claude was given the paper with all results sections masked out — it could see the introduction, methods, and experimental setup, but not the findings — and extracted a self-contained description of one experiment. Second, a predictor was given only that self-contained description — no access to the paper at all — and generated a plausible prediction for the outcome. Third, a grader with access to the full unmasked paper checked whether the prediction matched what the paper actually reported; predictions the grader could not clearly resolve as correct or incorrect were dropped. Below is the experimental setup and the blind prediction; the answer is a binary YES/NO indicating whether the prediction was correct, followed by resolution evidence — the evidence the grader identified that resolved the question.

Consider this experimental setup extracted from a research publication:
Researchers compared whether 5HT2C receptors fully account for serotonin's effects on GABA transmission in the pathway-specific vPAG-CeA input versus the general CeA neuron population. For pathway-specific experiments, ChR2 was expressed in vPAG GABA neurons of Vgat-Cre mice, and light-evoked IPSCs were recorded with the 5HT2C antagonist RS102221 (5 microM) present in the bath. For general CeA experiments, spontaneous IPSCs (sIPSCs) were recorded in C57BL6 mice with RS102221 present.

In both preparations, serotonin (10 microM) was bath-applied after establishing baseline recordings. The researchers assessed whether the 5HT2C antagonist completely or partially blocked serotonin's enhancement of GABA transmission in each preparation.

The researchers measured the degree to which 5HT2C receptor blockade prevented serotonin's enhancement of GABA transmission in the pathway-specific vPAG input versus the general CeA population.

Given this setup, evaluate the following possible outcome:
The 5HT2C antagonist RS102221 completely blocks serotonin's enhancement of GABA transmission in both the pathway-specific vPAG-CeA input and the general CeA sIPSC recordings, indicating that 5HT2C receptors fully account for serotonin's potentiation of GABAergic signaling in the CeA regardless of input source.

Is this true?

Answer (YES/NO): NO